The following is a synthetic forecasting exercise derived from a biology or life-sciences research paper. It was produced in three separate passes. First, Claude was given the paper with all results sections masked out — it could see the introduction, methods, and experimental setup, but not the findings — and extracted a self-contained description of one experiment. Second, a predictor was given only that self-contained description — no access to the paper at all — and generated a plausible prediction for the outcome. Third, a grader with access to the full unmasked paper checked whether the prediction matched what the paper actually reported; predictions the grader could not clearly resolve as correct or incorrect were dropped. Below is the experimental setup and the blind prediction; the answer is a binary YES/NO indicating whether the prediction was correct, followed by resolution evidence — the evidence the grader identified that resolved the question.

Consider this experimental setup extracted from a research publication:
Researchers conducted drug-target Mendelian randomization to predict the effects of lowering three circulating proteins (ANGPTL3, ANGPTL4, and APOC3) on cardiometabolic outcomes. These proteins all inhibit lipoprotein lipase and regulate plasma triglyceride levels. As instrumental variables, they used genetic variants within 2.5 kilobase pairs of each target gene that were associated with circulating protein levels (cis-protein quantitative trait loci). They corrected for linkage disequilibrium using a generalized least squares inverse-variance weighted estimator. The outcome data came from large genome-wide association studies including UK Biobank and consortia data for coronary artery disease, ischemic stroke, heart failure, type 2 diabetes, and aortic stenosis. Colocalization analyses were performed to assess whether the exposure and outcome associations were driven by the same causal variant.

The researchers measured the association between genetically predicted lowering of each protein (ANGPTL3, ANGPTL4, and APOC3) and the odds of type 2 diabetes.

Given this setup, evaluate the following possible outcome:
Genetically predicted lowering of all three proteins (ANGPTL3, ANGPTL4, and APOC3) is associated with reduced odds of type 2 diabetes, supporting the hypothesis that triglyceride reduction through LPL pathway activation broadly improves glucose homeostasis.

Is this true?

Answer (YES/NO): NO